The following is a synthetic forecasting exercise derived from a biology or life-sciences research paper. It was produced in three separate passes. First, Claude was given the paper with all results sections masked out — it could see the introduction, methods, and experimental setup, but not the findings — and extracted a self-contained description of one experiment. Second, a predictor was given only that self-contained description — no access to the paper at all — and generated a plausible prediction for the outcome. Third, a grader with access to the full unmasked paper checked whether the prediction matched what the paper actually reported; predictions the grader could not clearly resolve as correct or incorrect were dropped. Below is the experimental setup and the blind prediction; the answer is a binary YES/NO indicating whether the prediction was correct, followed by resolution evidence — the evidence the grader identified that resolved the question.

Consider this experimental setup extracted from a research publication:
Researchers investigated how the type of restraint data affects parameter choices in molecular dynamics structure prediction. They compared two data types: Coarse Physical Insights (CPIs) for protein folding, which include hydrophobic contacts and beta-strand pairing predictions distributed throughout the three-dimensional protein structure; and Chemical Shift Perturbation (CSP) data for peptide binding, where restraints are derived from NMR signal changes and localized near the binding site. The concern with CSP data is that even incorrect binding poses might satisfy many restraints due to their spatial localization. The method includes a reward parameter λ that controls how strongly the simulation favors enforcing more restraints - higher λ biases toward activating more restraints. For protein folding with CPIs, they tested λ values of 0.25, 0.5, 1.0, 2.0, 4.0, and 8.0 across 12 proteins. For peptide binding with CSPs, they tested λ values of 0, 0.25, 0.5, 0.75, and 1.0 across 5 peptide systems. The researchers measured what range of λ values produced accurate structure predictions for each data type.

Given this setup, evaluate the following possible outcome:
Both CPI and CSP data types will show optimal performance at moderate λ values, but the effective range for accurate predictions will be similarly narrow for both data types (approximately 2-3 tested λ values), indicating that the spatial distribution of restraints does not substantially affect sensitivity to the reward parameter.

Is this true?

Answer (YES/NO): NO